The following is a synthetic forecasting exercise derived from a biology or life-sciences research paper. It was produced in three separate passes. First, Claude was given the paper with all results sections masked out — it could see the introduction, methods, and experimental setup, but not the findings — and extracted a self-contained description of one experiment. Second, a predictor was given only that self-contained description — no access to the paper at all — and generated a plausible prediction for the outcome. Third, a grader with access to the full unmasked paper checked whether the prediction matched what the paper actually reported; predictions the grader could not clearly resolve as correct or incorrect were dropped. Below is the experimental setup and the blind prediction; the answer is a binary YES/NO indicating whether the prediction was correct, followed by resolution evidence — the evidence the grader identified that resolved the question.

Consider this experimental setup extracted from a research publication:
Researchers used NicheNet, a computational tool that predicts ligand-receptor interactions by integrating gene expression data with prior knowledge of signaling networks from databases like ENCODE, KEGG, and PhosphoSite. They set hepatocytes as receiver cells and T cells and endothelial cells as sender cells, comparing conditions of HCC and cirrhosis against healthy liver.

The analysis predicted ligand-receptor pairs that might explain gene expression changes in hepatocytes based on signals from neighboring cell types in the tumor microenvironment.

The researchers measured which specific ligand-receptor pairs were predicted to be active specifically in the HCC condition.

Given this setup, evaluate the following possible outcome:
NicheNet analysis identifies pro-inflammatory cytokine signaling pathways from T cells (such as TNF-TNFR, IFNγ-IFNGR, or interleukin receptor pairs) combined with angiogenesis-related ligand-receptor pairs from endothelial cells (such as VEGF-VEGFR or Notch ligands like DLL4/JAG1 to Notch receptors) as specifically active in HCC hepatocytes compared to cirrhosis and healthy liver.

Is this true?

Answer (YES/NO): NO